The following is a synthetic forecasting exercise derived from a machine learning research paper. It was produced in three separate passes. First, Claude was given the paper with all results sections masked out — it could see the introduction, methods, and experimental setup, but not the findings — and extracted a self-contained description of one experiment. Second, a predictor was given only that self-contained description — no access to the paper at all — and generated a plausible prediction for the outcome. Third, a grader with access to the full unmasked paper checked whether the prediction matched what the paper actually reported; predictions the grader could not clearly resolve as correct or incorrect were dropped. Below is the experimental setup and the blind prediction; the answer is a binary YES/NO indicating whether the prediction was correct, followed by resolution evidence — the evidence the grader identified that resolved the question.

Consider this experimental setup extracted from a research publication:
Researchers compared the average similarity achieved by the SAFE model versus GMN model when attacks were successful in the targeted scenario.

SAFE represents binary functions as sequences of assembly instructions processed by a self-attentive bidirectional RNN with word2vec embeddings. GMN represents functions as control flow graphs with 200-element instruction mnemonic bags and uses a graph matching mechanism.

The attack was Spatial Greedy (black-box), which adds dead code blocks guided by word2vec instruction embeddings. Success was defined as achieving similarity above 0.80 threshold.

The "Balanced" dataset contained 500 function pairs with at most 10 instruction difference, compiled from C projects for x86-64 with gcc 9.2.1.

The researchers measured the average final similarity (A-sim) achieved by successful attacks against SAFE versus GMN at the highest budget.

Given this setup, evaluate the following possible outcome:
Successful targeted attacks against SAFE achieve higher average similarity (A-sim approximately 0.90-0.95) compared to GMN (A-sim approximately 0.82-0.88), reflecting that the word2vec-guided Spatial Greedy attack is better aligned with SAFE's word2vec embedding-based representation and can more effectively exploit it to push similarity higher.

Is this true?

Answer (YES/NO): NO